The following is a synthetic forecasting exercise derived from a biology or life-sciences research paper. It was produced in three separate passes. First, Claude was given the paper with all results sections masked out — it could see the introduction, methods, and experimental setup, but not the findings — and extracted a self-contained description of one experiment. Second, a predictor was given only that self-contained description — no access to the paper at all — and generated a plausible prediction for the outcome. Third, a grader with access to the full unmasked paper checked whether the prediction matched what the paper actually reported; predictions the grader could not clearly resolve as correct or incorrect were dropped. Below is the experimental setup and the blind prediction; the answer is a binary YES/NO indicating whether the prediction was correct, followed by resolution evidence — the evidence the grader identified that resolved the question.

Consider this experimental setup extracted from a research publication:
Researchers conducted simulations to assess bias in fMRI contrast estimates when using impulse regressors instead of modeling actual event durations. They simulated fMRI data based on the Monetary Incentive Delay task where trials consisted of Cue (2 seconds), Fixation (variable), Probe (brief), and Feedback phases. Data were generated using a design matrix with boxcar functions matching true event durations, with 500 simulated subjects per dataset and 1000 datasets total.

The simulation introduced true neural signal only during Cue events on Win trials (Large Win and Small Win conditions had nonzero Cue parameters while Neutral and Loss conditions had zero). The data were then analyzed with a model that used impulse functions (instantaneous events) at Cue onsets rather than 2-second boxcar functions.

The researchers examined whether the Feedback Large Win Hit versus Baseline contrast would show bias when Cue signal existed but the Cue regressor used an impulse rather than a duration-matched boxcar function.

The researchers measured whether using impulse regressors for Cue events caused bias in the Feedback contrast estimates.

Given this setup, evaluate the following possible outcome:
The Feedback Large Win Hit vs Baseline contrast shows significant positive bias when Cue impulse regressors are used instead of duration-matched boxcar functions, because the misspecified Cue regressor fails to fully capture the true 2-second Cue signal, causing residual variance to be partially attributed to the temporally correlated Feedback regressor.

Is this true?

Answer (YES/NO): YES